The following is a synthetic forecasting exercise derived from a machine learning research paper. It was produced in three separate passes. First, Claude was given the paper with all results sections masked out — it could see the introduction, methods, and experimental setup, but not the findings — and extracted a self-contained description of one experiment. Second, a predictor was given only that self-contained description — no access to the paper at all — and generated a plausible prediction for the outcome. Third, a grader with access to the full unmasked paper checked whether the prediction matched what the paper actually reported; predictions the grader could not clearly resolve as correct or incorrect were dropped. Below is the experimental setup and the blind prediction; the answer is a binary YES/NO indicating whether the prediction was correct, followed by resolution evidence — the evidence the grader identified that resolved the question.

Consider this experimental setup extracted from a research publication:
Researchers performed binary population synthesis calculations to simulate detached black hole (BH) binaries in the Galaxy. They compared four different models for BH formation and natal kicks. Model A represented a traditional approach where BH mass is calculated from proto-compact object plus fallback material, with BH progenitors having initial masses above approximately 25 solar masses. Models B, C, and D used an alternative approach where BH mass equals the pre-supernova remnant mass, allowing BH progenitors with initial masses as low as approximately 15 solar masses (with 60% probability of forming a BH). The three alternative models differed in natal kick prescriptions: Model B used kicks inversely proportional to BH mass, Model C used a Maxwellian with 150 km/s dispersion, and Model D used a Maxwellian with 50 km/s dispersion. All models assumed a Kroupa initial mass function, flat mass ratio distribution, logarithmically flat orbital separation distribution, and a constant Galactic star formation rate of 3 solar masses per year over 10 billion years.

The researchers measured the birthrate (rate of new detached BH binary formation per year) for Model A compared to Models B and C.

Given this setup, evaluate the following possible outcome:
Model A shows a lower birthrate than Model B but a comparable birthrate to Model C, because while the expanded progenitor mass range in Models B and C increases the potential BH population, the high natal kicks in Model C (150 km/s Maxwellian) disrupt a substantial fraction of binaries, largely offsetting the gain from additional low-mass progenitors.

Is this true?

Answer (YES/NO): NO